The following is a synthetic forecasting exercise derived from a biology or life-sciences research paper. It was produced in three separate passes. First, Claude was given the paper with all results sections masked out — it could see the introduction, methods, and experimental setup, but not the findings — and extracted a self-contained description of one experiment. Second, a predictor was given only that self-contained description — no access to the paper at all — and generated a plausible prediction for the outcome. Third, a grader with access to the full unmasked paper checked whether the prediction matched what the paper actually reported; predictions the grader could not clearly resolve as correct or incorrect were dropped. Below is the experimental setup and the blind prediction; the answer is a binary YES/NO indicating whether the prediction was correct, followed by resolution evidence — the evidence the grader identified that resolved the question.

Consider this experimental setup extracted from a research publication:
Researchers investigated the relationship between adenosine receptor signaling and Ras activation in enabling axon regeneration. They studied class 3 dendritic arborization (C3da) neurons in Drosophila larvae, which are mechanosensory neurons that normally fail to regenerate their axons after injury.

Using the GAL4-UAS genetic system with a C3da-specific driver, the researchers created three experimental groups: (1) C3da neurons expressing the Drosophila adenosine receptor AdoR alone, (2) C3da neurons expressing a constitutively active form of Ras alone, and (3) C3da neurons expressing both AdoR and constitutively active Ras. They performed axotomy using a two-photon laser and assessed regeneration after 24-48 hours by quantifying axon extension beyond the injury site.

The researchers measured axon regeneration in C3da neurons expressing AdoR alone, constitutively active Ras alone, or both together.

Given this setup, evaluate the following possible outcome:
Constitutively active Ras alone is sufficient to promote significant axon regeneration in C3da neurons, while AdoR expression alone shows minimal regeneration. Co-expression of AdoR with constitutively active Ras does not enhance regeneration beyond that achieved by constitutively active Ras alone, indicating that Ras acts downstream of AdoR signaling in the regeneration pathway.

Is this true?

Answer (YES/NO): NO